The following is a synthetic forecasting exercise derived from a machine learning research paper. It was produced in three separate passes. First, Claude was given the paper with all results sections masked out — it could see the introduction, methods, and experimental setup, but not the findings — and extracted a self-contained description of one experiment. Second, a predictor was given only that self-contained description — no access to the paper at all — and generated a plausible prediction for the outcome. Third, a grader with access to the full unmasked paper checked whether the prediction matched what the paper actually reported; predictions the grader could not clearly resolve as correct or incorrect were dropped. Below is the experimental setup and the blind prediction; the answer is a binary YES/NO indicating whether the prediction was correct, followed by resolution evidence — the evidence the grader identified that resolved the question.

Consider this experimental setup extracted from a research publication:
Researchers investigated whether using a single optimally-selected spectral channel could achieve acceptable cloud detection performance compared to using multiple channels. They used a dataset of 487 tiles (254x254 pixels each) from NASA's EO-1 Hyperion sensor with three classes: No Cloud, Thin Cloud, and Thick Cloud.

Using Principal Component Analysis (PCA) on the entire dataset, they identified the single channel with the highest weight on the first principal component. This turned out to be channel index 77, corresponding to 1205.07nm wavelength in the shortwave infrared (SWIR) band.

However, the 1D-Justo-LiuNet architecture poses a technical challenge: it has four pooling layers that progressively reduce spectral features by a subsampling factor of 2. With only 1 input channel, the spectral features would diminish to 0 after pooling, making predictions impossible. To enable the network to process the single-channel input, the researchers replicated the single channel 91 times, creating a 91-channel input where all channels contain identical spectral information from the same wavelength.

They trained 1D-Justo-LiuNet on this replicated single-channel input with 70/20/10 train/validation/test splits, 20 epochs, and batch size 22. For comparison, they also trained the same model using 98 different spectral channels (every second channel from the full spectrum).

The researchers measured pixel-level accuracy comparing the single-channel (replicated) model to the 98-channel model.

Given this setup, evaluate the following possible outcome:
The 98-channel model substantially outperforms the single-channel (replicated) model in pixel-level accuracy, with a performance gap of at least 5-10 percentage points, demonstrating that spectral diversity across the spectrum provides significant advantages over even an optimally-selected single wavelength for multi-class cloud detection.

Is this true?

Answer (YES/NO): YES